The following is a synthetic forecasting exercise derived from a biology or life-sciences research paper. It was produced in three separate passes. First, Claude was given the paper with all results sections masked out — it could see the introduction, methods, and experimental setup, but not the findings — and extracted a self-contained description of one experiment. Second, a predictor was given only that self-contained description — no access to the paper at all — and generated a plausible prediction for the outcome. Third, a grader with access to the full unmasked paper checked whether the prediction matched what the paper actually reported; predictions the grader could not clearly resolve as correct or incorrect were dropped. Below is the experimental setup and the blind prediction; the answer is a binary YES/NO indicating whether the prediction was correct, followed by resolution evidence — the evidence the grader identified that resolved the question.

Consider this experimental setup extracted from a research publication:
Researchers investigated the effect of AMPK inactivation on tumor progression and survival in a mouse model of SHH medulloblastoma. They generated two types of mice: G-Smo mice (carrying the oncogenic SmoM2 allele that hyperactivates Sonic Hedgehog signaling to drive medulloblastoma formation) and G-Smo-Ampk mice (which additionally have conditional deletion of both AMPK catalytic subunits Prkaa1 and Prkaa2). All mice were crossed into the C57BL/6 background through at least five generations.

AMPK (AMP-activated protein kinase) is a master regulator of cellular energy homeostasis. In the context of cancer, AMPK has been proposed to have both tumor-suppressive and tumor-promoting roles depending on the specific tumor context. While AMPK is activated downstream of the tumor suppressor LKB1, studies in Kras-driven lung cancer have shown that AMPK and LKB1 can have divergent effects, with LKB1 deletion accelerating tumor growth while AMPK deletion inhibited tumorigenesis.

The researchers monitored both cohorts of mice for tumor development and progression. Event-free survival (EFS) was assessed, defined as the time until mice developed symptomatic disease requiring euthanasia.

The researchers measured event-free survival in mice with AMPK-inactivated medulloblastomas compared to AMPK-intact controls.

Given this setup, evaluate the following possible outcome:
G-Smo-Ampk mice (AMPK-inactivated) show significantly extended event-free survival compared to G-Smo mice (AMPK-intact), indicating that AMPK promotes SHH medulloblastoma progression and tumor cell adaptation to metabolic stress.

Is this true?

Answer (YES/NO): YES